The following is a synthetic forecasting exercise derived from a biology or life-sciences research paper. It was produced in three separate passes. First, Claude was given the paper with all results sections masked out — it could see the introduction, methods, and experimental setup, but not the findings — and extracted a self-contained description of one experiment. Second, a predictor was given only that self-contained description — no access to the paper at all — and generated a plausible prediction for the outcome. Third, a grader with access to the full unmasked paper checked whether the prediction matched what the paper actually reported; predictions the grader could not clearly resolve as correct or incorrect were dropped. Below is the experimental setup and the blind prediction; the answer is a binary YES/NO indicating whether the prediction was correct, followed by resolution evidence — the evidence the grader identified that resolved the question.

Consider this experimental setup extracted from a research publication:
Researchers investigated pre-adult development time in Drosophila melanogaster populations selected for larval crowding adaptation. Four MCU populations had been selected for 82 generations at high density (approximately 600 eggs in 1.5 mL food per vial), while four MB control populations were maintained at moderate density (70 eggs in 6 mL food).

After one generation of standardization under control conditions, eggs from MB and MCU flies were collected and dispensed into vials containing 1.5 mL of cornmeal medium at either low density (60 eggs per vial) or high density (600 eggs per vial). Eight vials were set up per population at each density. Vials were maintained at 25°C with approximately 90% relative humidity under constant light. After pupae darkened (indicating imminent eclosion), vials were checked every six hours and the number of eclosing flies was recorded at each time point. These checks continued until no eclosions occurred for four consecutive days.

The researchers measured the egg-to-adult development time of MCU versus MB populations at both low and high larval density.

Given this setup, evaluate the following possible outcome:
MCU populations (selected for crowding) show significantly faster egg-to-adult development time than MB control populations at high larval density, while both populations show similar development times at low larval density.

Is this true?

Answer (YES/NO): NO